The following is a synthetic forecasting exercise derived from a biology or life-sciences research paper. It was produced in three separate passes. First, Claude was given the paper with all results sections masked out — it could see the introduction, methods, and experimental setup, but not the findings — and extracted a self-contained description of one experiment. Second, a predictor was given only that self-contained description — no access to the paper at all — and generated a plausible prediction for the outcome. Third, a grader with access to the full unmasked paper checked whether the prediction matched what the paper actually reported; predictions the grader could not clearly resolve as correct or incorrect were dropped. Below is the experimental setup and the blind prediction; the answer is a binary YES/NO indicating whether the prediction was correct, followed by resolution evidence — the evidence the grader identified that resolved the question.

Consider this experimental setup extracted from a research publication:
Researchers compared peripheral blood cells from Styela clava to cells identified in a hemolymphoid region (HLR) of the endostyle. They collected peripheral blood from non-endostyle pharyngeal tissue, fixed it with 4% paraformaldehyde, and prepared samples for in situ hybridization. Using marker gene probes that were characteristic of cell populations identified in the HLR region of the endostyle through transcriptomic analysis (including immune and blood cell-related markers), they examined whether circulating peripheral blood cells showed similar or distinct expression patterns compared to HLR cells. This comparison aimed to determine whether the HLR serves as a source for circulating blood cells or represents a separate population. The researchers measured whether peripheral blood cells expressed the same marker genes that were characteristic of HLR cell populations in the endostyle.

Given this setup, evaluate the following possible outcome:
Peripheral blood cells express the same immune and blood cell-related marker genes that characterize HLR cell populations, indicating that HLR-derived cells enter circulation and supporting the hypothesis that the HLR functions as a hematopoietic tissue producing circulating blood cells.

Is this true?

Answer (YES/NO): NO